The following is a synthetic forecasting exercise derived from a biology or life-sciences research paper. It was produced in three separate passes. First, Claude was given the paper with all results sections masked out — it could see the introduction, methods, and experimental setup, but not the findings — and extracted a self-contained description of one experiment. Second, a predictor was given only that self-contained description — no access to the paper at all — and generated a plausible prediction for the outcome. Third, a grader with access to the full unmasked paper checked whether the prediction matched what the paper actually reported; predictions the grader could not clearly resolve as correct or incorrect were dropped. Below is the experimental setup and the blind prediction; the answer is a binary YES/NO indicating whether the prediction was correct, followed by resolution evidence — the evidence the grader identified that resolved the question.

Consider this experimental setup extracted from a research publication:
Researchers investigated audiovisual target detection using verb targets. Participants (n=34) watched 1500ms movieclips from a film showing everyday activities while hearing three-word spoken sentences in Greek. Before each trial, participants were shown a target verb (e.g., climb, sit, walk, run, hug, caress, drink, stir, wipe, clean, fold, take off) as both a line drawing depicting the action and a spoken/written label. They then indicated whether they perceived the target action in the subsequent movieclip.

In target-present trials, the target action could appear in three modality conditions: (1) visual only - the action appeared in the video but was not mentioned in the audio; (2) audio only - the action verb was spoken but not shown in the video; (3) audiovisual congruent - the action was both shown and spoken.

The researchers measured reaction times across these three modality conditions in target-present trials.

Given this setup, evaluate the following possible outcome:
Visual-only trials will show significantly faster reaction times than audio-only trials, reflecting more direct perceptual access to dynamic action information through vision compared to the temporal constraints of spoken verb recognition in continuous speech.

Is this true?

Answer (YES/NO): NO